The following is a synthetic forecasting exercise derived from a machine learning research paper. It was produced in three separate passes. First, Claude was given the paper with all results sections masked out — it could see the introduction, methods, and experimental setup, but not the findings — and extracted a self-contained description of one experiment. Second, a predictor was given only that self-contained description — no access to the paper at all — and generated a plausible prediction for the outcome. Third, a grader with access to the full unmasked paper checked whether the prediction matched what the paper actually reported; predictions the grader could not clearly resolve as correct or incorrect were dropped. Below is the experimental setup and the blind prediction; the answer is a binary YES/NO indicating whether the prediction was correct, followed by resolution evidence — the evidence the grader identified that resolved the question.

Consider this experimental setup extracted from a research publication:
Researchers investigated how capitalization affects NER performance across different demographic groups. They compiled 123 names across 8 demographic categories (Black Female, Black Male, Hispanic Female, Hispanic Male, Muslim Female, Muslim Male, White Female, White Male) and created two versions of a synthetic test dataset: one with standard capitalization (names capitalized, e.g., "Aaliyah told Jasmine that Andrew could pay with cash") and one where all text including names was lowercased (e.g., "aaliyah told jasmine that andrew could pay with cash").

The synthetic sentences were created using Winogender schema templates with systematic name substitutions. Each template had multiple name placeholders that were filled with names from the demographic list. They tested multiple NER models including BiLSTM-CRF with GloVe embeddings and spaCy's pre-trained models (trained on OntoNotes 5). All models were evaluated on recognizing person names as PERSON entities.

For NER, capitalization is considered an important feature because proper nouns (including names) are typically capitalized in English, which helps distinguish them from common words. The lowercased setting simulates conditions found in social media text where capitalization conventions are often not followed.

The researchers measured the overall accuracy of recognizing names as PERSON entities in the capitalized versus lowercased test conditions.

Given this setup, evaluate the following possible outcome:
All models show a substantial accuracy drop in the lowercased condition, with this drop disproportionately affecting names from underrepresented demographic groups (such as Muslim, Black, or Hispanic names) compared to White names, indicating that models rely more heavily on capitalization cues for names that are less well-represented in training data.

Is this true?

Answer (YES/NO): NO